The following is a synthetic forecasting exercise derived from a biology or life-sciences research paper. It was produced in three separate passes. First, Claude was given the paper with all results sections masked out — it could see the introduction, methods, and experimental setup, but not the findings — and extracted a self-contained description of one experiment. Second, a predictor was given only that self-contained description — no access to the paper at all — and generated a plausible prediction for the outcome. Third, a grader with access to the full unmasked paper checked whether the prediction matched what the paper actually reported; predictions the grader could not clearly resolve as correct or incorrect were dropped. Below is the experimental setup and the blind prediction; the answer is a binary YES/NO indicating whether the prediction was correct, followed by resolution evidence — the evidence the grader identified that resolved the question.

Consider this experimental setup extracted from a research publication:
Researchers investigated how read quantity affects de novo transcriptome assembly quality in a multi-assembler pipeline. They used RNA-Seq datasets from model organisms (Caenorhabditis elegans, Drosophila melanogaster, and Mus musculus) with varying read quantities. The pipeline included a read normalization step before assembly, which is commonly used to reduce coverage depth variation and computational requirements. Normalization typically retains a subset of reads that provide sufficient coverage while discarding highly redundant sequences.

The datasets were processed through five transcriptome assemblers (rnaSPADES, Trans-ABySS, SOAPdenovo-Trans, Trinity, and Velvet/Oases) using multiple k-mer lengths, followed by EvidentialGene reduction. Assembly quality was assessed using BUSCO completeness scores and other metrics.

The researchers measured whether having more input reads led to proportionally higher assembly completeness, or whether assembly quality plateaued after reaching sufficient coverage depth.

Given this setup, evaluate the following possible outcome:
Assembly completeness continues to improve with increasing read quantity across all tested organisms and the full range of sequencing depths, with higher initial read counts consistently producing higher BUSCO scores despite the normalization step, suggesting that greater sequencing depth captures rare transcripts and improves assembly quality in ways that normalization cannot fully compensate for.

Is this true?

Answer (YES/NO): NO